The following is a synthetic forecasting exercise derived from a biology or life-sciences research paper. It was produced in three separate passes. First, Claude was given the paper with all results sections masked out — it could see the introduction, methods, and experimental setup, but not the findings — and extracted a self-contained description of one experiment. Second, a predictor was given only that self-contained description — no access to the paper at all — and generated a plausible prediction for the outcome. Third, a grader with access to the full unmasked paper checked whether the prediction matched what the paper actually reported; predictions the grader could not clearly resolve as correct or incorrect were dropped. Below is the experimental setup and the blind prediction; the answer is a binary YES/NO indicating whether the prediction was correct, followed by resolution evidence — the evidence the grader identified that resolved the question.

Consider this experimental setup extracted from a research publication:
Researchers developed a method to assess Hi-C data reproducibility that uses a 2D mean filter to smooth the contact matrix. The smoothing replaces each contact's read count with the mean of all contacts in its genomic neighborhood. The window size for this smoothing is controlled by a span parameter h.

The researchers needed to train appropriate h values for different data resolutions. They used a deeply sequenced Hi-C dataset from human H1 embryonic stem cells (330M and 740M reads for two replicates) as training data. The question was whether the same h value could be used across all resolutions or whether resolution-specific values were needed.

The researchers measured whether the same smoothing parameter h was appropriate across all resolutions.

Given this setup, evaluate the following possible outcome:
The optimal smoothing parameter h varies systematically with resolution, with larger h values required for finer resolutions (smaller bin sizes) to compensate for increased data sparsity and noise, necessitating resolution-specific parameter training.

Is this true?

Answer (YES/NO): YES